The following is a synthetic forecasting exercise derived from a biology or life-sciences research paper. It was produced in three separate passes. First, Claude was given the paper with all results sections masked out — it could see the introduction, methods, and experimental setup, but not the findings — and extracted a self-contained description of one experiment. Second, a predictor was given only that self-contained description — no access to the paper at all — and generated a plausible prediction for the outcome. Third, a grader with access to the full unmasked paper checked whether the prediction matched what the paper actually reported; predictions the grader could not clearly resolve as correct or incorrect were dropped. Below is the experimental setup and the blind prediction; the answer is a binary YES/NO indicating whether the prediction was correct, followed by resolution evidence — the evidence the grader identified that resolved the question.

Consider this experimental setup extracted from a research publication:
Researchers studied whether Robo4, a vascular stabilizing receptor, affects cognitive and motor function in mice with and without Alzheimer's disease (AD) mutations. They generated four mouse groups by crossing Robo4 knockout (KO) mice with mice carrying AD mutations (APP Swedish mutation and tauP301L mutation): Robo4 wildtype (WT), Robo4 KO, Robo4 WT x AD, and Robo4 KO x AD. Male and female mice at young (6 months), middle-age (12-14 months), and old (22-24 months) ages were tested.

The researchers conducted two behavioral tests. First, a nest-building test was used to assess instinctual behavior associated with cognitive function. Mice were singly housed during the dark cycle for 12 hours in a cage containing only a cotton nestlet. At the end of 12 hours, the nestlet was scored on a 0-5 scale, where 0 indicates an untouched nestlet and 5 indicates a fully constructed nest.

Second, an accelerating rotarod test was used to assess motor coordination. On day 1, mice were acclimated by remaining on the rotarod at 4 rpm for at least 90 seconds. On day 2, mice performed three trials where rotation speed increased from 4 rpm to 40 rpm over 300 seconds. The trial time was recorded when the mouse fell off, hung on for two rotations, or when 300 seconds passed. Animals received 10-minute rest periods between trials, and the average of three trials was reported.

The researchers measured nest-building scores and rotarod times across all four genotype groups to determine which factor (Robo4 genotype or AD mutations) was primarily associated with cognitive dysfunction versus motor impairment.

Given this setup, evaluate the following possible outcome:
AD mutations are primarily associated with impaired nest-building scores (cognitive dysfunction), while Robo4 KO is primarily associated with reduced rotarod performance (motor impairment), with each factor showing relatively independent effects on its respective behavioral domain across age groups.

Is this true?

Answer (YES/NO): YES